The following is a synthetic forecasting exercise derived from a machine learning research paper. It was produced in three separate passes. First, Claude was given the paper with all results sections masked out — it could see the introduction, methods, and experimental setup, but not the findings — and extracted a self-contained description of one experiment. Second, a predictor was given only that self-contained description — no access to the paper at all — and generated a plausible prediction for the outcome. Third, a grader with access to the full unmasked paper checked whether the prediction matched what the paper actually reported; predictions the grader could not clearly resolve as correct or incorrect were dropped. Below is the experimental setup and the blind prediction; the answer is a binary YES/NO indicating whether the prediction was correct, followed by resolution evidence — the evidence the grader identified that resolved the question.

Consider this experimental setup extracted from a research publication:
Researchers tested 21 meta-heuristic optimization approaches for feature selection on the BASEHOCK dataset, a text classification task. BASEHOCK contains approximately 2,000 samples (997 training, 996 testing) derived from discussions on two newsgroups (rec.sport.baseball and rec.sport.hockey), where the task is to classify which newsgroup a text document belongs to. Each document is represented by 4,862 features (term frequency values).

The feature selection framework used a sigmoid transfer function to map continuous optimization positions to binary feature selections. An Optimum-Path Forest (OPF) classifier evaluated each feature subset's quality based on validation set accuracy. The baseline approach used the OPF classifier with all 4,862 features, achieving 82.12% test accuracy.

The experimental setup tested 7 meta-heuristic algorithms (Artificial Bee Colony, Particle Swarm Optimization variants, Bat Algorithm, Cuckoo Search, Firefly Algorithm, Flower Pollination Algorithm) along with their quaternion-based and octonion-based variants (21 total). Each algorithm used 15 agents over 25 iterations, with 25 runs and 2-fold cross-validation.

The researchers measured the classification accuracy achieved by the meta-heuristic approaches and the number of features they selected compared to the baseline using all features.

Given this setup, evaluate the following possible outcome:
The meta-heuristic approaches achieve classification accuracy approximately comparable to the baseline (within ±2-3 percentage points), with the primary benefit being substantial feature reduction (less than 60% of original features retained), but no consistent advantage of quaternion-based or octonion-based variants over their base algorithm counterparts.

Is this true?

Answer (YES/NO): NO